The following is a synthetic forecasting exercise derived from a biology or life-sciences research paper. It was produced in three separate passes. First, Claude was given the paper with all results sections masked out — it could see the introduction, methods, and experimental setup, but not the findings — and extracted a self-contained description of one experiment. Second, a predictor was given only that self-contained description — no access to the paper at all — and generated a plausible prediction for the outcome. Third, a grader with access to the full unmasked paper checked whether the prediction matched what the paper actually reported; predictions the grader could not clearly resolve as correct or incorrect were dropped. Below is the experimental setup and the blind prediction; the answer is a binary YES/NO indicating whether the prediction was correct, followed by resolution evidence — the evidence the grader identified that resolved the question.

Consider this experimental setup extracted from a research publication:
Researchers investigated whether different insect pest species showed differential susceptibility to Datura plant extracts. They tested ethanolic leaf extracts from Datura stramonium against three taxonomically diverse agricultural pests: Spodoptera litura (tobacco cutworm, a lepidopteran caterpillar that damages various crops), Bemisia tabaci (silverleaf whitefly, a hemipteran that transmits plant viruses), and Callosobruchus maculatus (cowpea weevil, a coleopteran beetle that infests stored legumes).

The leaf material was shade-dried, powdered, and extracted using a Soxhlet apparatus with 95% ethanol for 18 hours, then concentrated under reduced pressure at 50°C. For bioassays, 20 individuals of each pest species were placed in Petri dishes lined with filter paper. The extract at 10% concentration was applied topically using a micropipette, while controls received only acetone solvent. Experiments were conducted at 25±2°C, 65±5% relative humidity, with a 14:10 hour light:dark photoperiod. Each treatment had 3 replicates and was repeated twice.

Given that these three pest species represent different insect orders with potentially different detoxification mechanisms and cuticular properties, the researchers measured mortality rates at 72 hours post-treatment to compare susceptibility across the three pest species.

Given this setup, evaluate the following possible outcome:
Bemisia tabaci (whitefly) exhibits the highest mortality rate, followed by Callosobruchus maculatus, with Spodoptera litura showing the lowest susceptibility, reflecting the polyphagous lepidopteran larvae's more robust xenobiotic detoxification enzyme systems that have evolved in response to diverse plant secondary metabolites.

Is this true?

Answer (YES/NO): NO